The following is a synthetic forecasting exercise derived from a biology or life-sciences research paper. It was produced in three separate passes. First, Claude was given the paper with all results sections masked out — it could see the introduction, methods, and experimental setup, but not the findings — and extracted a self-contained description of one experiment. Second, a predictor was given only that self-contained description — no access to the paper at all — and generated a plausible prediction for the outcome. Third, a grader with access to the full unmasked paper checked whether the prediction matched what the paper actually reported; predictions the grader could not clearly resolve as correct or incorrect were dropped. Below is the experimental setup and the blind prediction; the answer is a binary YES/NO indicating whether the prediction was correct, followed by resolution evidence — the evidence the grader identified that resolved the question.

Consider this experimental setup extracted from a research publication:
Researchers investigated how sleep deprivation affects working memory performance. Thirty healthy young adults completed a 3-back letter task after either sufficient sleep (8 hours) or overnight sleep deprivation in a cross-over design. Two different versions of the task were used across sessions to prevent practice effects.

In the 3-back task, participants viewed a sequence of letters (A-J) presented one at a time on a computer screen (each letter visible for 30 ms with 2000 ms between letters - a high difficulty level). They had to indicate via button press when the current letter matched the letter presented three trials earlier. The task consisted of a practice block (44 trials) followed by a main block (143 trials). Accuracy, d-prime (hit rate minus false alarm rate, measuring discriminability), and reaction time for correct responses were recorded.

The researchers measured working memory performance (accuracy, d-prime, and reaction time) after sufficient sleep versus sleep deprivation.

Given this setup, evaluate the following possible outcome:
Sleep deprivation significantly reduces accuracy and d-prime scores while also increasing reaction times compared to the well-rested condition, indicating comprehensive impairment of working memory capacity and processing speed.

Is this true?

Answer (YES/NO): NO